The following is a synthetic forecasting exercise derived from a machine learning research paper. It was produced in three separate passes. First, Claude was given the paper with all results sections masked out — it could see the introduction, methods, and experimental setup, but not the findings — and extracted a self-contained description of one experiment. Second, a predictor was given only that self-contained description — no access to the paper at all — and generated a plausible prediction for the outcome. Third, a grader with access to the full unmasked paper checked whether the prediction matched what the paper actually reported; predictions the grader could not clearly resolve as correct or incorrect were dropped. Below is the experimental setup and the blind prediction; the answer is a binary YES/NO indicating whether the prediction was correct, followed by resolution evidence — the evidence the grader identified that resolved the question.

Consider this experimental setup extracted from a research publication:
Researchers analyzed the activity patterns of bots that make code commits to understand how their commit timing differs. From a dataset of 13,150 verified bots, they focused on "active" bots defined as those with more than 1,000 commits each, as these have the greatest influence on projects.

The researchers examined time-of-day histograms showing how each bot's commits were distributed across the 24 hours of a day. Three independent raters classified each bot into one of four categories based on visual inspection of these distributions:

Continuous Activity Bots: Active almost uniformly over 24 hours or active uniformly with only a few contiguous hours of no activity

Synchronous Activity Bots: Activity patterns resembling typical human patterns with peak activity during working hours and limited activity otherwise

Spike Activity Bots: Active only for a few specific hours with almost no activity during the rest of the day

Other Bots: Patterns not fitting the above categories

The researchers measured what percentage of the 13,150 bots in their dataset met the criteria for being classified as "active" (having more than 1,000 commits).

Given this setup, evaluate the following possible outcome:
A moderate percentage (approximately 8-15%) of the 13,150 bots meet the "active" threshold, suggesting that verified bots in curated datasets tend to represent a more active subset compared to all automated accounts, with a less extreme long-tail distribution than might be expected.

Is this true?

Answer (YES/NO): NO